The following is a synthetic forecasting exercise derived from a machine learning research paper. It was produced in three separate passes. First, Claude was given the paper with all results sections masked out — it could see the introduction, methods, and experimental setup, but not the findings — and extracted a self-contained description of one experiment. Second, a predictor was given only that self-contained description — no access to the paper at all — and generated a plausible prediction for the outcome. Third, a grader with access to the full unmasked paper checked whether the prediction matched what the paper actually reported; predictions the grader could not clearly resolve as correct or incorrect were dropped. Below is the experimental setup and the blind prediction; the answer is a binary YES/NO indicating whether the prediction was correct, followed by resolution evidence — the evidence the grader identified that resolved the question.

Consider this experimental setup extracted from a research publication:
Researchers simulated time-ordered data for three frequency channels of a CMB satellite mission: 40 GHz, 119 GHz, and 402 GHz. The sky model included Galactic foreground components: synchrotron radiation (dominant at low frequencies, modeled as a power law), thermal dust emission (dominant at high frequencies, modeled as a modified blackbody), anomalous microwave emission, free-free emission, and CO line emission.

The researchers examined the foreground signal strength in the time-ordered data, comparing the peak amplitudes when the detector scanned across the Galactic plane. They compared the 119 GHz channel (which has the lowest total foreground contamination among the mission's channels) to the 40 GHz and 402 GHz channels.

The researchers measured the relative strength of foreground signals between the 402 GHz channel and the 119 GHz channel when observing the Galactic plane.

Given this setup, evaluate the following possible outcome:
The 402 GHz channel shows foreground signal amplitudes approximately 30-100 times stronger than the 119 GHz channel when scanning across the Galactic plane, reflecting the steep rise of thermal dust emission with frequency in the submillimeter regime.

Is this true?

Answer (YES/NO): YES